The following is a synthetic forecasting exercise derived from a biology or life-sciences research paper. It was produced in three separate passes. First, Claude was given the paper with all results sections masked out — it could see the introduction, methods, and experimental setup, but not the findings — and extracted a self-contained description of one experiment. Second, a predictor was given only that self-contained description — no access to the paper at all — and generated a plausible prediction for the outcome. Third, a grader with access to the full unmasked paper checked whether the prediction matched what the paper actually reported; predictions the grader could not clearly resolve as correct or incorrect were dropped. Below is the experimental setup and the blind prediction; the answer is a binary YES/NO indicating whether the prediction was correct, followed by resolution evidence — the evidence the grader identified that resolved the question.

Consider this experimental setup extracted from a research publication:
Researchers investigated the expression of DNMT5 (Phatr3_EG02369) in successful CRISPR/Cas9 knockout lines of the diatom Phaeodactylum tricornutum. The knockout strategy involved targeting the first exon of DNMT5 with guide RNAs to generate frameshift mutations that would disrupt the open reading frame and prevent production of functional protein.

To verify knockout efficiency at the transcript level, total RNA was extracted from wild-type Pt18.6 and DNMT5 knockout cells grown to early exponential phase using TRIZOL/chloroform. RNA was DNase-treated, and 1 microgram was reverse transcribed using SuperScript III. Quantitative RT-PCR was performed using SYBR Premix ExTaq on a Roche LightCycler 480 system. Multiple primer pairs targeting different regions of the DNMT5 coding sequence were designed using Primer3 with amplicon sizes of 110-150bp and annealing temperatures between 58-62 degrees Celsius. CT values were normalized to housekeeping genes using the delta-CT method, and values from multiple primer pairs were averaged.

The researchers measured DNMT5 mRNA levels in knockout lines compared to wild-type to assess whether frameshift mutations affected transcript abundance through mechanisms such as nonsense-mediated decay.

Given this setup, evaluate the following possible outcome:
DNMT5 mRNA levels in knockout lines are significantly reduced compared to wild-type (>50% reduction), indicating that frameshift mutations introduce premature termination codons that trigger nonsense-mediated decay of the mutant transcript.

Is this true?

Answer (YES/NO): YES